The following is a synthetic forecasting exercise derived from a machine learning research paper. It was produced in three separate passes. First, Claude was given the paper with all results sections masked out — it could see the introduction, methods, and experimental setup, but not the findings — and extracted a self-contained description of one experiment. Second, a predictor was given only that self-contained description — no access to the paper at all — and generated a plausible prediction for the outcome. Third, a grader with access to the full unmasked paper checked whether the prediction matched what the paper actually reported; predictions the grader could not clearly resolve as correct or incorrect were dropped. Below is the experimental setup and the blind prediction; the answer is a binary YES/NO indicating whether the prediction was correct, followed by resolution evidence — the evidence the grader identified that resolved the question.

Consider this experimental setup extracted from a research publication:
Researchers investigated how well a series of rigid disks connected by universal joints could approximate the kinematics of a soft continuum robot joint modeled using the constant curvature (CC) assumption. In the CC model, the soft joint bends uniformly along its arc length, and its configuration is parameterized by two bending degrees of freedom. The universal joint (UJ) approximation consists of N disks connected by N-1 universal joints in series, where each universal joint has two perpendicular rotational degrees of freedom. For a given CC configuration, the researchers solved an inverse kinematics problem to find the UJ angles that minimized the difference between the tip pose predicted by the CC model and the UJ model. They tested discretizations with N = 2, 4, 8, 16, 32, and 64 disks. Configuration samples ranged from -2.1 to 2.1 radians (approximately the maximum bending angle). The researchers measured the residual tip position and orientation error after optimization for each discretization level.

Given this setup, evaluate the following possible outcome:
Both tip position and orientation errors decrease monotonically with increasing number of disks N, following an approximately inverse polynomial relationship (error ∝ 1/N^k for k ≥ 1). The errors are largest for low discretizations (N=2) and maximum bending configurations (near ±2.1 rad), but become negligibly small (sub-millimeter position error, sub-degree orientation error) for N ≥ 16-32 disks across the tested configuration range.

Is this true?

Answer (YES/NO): NO